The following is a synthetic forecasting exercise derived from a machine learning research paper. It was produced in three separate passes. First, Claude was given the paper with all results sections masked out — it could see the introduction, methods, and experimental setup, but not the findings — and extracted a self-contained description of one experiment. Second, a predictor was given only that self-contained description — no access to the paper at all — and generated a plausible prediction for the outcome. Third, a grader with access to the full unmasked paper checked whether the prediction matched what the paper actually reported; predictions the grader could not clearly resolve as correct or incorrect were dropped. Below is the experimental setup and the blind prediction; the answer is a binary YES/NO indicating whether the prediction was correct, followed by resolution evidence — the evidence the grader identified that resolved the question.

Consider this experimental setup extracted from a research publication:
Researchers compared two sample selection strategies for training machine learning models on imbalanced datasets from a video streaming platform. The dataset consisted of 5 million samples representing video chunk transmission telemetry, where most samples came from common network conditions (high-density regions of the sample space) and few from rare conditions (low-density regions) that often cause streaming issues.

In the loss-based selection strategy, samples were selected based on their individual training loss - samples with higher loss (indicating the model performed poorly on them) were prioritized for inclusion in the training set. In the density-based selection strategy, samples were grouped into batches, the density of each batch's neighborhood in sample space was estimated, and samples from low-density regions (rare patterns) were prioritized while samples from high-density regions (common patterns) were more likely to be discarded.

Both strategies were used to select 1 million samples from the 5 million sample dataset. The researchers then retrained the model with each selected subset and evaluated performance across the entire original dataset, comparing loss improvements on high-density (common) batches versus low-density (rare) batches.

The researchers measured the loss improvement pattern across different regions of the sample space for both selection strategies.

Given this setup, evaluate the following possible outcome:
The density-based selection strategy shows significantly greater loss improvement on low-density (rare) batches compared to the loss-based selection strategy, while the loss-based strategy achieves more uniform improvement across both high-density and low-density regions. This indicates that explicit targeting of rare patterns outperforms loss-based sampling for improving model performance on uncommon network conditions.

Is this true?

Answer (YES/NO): NO